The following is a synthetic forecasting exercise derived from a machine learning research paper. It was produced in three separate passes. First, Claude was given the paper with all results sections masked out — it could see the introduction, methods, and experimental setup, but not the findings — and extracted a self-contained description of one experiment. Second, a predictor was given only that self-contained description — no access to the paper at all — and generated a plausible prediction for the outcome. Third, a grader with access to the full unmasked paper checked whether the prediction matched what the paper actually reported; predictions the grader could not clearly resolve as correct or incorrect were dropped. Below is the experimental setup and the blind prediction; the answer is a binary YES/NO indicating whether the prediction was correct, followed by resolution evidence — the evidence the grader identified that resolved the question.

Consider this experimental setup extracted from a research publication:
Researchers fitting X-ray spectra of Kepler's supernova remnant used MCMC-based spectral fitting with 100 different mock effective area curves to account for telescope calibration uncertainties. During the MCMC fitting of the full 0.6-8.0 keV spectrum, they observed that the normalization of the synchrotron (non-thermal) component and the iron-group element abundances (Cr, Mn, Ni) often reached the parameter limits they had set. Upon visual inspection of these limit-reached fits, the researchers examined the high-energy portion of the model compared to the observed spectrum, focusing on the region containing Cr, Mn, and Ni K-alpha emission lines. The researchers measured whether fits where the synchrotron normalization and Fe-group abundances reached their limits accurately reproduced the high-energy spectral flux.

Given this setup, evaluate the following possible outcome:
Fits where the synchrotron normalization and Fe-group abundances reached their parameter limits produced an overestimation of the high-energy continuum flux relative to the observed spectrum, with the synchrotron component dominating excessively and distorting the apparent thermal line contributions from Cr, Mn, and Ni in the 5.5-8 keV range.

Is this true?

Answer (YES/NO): YES